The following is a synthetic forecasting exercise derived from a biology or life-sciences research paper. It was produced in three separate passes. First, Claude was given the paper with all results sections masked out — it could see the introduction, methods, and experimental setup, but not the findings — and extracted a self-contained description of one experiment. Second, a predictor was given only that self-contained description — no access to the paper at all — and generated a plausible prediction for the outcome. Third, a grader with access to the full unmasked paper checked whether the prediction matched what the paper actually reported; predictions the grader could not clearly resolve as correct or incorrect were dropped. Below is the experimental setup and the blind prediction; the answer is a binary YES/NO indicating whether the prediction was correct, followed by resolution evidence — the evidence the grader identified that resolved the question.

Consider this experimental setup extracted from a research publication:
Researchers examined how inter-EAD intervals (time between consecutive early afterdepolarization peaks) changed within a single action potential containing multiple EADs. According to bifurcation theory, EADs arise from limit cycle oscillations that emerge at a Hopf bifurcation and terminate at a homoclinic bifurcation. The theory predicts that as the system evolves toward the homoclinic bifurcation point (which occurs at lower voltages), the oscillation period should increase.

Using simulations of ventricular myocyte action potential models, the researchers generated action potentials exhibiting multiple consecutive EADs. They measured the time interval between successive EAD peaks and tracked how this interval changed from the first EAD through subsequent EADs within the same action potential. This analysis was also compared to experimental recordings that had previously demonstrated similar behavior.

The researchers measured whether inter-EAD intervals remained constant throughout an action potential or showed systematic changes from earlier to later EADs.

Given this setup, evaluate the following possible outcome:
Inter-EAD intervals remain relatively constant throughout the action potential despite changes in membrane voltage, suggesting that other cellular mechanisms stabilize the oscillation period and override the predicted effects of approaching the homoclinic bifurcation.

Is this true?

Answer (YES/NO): NO